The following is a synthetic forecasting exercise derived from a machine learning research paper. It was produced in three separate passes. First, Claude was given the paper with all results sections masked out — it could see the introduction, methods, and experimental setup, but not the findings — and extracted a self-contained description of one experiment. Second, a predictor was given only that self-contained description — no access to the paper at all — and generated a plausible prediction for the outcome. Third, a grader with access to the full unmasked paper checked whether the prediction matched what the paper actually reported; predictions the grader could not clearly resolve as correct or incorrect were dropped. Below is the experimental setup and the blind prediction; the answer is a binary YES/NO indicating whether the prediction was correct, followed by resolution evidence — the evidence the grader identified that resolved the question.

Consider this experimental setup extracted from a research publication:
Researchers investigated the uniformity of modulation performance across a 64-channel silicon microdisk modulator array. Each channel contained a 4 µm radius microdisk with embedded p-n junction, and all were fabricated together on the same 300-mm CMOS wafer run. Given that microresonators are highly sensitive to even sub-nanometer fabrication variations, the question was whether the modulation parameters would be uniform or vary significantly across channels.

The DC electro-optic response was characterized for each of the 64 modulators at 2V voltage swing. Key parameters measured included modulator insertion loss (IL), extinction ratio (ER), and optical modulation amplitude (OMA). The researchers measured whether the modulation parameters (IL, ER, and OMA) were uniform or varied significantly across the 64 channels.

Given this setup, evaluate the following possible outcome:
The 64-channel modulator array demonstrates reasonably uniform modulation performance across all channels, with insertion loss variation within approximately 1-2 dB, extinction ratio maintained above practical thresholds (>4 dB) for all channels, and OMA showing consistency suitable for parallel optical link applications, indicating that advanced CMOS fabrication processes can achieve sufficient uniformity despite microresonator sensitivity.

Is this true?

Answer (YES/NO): NO